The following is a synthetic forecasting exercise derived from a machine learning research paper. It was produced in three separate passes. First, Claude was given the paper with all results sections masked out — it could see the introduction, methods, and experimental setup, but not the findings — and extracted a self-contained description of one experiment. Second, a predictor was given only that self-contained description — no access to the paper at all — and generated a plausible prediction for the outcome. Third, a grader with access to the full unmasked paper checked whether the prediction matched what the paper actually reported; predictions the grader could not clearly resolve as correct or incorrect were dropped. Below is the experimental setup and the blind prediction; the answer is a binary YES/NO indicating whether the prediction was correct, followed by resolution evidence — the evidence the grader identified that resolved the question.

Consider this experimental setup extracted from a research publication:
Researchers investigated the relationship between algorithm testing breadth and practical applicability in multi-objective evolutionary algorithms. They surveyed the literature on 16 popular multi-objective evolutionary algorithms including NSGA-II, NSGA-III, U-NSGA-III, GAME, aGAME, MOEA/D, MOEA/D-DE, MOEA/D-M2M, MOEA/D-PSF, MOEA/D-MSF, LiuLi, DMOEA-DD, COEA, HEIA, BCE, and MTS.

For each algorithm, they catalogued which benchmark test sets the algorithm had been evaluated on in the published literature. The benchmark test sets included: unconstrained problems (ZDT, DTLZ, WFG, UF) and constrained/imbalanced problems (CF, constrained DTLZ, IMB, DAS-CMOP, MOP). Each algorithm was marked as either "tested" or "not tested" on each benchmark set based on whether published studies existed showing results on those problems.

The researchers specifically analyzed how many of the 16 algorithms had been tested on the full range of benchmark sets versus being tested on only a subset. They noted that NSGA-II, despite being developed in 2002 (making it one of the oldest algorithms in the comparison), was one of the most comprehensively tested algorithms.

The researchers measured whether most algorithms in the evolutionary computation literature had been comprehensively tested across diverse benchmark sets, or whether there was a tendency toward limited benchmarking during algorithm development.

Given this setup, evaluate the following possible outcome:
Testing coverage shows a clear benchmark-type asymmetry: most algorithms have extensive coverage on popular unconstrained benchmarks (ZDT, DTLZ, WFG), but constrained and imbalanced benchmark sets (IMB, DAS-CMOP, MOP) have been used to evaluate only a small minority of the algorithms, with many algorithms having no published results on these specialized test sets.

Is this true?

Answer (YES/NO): YES